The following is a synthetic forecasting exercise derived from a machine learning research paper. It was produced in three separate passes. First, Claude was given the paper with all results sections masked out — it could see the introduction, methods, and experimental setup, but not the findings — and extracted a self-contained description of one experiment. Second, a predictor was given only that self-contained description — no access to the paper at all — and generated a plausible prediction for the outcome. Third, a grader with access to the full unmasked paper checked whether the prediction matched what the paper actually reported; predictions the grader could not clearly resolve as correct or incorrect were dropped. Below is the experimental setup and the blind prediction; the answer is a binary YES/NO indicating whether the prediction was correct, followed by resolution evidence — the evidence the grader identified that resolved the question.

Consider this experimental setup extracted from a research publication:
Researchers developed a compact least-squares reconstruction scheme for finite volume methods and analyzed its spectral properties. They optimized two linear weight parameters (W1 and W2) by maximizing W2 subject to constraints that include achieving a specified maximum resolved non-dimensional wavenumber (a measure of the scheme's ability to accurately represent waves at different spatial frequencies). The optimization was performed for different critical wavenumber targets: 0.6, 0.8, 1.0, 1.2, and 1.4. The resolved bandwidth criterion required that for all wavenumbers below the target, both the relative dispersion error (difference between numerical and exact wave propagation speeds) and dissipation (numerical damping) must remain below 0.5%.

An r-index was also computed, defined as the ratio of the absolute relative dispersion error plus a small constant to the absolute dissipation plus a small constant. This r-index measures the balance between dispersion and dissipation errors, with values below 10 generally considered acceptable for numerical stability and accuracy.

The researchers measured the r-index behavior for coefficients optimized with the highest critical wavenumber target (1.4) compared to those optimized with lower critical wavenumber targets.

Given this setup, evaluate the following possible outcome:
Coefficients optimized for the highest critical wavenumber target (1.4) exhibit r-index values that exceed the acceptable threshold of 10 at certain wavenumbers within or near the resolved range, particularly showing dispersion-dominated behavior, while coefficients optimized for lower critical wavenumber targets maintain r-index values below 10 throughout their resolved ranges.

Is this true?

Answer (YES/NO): YES